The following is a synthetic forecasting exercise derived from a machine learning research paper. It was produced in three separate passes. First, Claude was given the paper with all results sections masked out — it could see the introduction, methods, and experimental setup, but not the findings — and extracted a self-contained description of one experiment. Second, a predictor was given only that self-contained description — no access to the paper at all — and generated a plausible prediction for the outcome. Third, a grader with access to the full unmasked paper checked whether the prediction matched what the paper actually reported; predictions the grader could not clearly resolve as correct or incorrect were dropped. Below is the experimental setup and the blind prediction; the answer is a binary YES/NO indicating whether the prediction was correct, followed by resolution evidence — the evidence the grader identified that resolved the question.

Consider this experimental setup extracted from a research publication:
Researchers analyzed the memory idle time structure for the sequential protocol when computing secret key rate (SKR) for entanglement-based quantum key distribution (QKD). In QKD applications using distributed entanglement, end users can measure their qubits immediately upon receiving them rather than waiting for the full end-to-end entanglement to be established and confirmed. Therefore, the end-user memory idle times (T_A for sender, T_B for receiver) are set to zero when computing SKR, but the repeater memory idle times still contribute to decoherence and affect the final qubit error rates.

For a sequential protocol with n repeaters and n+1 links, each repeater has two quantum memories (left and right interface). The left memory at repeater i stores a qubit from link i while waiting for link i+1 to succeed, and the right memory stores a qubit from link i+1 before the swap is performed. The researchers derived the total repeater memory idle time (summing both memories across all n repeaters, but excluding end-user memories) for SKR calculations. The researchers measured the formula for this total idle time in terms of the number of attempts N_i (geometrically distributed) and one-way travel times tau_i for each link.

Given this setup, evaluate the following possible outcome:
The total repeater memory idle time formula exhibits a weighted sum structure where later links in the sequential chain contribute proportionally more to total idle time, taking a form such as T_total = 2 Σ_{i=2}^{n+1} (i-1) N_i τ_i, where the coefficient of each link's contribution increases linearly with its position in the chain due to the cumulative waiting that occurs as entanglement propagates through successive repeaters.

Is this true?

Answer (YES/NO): NO